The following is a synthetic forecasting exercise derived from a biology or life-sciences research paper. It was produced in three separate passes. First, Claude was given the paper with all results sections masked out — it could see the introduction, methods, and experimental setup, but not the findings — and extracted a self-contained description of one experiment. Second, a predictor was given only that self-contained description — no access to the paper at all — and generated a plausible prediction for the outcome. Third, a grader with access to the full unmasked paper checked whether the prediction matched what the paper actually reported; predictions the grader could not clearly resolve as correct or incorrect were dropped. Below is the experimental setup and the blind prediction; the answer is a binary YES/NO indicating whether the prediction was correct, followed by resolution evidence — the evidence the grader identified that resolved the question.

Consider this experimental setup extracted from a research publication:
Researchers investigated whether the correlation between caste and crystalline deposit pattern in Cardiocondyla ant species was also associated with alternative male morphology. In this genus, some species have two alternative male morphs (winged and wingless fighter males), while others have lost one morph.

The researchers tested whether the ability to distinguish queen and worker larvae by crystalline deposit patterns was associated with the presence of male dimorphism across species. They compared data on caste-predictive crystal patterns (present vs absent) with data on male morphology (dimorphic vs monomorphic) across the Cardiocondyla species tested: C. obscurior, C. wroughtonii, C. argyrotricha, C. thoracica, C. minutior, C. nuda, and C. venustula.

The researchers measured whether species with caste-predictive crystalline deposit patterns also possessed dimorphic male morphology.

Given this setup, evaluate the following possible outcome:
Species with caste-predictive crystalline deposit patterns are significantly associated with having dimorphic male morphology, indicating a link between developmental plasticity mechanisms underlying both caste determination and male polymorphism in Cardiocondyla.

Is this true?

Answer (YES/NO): NO